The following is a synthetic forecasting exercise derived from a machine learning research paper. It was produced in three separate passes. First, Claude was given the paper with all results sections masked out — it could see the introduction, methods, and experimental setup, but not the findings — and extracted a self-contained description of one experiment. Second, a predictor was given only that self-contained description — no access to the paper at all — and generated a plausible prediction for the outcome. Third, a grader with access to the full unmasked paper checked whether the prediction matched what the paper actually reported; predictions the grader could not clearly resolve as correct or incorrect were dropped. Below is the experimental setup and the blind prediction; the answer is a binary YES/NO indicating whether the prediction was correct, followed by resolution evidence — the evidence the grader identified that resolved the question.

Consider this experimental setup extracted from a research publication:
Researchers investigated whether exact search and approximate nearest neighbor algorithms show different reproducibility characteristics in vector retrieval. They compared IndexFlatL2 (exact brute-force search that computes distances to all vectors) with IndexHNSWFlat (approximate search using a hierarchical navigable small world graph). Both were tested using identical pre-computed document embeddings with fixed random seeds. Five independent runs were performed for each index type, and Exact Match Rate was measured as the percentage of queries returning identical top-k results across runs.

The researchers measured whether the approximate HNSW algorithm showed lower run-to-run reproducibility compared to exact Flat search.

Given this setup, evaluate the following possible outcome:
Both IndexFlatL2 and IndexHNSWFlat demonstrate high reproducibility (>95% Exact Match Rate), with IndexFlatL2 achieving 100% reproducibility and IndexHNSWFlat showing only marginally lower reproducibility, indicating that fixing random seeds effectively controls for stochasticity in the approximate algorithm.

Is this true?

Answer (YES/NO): NO